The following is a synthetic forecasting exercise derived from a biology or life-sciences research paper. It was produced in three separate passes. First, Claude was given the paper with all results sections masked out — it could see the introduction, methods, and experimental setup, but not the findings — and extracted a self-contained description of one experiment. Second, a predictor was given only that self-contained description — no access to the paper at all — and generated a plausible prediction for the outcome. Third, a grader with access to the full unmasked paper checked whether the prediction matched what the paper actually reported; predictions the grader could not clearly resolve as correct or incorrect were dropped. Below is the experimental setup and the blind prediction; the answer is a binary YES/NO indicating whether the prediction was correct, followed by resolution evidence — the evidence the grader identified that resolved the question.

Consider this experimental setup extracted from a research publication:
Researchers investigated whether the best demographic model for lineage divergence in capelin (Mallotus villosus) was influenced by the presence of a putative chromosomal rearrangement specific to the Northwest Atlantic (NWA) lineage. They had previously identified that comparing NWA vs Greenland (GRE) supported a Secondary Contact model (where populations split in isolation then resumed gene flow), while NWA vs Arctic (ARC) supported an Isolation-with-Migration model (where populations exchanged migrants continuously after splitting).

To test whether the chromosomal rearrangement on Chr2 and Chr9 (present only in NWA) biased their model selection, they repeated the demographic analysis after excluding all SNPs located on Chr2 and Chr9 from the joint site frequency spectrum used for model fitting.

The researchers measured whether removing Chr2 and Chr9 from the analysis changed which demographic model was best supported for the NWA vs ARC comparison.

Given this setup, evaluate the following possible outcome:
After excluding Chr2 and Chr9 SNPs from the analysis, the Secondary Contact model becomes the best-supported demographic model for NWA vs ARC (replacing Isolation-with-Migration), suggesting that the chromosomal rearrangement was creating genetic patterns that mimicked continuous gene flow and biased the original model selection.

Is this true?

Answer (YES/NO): NO